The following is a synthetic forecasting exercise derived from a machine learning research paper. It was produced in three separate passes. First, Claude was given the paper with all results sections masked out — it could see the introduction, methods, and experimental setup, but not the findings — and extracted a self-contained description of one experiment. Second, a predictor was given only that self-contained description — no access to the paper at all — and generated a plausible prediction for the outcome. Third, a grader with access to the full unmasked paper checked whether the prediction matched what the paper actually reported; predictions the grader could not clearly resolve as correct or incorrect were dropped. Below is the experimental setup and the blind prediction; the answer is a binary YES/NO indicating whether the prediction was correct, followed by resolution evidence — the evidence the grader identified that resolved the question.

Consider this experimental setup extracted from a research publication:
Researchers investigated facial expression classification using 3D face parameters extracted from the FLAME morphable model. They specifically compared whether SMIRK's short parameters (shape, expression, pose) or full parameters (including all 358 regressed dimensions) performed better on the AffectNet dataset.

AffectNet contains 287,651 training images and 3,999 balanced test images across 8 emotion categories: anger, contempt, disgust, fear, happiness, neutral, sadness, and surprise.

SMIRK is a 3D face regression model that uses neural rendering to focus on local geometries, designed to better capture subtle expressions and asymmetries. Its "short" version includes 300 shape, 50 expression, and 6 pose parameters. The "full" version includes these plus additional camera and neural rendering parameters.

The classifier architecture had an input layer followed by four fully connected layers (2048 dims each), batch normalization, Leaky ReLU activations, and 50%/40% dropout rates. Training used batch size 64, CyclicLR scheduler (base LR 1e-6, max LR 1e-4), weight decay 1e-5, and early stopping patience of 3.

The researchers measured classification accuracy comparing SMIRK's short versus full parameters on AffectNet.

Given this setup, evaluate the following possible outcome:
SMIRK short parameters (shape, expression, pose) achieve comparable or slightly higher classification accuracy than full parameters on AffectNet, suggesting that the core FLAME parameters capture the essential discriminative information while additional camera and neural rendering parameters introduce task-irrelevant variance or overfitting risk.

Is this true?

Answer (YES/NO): NO